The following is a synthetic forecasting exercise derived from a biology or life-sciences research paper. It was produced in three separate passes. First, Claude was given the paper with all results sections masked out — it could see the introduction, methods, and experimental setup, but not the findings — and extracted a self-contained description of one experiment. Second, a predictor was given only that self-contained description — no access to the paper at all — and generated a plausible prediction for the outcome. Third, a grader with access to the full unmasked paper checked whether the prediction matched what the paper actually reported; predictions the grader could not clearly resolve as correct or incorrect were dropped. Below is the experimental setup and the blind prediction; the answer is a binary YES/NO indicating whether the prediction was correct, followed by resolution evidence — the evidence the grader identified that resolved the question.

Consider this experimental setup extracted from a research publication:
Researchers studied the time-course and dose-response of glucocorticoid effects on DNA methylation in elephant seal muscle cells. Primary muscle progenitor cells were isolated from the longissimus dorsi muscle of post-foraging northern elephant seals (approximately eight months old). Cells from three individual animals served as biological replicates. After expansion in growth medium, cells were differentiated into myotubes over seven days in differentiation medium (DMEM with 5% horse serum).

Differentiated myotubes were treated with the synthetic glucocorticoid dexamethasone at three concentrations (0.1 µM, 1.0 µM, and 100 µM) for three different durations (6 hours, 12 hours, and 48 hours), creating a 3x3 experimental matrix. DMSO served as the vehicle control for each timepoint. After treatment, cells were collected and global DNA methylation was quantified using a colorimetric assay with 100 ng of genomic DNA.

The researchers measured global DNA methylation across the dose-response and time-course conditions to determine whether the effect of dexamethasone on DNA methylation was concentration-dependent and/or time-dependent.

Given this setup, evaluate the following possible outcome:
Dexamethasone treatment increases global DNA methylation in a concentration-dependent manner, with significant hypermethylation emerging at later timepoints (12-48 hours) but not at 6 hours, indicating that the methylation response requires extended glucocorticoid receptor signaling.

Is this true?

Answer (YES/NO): NO